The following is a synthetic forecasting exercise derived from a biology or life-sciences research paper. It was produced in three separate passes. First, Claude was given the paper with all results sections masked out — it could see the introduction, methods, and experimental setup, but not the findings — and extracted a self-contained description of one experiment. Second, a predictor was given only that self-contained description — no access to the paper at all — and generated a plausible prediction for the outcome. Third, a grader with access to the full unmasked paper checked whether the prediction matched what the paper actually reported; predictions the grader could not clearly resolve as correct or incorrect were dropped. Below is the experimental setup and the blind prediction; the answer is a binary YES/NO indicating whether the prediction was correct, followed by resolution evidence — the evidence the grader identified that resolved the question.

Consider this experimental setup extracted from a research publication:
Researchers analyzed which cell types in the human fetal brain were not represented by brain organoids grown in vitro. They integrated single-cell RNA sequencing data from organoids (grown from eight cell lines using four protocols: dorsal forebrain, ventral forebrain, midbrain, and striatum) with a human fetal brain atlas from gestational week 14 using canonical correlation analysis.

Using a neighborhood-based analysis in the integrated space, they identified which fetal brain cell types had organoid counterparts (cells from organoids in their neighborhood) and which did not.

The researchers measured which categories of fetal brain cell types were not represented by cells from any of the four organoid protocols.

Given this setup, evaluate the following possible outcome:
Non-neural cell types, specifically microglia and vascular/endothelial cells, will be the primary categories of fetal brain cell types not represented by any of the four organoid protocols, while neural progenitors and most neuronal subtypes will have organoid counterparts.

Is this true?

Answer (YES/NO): NO